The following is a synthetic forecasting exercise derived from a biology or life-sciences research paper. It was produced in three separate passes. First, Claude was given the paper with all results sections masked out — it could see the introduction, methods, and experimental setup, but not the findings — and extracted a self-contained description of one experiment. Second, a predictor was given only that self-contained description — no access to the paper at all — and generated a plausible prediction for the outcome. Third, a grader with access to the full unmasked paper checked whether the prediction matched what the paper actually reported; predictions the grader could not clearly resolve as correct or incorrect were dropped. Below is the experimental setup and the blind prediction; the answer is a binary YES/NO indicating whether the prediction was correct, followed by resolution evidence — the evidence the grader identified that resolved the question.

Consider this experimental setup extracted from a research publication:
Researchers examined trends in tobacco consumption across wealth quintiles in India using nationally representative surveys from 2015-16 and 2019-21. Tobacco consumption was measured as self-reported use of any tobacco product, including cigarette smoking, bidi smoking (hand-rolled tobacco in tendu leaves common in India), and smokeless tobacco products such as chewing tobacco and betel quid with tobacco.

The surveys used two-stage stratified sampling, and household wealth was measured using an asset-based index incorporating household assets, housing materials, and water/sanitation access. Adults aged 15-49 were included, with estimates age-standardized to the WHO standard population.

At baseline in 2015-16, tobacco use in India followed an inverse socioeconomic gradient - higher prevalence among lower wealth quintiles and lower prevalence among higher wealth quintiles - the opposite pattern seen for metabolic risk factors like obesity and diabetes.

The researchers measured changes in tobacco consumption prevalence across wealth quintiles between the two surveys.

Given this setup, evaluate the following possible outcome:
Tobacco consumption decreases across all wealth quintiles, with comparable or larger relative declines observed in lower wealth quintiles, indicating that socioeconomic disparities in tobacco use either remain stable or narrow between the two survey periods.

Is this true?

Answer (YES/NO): NO